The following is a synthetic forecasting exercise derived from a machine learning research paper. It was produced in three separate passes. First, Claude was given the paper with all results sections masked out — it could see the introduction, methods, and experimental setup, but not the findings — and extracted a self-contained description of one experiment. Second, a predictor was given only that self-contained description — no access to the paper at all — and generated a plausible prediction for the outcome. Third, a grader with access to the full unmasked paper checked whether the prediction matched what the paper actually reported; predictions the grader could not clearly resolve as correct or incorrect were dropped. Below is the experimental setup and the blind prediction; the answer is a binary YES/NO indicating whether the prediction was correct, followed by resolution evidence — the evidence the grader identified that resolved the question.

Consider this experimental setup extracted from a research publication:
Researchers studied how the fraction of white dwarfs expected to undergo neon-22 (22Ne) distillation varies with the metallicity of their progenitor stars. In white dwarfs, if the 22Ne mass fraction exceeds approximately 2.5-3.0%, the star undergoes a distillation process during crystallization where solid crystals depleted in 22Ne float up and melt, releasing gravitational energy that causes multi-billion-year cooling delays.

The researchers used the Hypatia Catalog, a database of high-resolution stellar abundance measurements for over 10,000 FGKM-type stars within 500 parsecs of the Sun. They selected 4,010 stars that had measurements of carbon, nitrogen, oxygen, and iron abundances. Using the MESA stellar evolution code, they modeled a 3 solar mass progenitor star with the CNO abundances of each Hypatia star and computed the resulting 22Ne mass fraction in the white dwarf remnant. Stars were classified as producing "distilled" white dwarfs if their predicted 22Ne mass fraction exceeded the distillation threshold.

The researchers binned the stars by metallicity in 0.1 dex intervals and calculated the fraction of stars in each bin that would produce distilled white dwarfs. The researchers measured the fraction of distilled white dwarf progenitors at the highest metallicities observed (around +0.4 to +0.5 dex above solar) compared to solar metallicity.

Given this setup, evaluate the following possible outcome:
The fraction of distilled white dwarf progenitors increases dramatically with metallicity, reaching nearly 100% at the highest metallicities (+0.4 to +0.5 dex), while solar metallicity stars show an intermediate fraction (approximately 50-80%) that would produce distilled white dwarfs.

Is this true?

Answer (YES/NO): NO